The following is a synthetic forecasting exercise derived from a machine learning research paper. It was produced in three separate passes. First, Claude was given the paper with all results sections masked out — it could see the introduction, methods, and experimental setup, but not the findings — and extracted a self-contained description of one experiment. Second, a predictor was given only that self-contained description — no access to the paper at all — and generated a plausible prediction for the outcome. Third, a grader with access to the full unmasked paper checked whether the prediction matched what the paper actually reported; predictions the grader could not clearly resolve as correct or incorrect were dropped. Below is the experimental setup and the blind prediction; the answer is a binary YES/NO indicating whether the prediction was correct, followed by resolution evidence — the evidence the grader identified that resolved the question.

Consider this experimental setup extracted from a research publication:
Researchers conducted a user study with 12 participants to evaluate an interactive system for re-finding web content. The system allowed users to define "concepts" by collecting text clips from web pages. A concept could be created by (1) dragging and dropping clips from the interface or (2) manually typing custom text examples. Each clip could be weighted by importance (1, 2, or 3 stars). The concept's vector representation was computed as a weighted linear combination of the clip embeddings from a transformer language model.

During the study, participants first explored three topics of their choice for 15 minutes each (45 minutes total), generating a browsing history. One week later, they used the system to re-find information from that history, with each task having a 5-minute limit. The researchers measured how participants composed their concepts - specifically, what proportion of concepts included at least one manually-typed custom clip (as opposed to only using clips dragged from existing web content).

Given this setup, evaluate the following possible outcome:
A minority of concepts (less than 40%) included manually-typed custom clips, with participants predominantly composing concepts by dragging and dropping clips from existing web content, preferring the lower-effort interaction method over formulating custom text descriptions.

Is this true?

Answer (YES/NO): NO